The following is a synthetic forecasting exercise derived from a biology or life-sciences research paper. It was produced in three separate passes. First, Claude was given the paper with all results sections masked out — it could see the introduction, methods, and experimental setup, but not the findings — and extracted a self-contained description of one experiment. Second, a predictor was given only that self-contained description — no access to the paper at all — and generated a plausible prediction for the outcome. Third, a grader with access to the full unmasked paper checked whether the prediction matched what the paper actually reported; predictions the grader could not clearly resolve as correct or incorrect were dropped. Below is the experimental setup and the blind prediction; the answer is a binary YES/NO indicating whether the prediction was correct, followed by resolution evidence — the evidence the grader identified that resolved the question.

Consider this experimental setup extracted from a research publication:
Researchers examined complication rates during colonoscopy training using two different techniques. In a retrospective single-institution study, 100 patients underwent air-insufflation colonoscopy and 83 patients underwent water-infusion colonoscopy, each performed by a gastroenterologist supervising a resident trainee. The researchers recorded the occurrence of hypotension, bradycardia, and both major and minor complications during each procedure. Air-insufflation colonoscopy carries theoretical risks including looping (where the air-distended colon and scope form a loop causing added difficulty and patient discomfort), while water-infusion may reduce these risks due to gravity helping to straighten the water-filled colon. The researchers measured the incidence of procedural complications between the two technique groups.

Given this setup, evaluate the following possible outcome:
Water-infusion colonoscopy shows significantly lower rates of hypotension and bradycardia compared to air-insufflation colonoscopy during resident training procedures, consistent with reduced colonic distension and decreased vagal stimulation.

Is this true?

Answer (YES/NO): NO